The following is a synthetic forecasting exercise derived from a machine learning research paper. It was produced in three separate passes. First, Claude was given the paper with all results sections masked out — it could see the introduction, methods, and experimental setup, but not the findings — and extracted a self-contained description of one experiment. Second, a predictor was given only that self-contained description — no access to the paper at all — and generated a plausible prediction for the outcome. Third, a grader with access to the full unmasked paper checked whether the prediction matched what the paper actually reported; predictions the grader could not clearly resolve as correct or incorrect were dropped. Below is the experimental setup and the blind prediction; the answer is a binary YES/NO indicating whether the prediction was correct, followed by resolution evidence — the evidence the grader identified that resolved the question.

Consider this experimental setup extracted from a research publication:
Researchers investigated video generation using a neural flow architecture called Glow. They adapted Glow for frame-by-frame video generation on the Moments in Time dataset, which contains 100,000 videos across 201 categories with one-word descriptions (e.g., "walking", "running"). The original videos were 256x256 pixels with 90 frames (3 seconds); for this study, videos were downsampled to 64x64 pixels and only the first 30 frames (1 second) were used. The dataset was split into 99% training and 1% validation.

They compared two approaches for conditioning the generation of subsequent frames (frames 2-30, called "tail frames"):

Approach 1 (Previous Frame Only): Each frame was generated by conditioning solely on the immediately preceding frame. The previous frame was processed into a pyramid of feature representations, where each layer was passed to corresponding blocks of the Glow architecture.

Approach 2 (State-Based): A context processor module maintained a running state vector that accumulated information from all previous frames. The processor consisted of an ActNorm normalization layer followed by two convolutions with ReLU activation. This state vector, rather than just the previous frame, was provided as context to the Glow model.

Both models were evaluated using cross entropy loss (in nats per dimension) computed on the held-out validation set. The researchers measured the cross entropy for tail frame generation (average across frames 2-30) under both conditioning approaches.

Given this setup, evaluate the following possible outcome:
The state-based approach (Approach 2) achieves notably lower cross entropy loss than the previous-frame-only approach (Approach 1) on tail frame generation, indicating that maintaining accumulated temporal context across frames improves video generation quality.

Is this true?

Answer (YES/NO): NO